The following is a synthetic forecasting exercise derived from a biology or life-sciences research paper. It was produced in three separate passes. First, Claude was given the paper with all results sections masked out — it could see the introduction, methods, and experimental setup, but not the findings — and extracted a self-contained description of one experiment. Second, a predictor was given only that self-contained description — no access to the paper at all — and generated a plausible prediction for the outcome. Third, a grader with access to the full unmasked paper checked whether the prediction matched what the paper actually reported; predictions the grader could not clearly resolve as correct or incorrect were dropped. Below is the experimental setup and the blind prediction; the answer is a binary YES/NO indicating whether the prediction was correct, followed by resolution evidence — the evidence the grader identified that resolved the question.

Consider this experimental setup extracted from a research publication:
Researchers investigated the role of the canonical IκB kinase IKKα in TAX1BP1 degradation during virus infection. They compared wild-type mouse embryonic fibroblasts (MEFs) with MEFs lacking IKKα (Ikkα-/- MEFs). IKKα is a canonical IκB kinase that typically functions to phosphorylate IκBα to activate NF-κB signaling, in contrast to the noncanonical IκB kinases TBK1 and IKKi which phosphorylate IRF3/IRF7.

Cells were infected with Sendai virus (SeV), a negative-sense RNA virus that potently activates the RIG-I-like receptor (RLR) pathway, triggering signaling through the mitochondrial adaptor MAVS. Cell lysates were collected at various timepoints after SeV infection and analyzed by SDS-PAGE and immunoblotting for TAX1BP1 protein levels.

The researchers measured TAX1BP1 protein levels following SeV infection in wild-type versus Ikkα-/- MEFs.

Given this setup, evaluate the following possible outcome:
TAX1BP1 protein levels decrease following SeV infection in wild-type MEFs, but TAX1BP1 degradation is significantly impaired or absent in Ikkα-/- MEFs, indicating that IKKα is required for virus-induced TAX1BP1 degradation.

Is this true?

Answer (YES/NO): YES